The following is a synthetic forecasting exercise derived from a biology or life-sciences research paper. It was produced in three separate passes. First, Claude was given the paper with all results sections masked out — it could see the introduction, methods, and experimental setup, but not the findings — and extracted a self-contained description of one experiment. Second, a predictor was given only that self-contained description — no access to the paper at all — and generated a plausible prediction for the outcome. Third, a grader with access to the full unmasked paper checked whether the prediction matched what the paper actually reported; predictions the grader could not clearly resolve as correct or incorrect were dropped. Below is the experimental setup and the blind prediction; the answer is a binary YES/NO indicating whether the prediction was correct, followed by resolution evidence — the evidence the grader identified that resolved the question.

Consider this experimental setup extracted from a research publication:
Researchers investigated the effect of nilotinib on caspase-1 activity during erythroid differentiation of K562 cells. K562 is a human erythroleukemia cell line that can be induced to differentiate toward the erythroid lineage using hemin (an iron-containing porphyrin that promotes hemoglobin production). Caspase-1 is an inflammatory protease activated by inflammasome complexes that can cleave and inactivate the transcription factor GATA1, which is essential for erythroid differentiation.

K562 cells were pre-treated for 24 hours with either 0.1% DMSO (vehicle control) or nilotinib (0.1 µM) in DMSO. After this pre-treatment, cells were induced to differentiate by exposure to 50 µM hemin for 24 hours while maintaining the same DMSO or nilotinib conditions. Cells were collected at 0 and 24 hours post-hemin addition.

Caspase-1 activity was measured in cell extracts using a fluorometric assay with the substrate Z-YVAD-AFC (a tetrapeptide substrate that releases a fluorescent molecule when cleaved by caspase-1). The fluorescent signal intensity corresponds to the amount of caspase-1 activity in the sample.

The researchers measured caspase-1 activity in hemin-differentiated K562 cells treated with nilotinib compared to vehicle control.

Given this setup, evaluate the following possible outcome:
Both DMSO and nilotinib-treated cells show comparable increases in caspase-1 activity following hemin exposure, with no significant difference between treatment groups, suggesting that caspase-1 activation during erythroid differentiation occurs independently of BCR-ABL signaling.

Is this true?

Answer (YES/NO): NO